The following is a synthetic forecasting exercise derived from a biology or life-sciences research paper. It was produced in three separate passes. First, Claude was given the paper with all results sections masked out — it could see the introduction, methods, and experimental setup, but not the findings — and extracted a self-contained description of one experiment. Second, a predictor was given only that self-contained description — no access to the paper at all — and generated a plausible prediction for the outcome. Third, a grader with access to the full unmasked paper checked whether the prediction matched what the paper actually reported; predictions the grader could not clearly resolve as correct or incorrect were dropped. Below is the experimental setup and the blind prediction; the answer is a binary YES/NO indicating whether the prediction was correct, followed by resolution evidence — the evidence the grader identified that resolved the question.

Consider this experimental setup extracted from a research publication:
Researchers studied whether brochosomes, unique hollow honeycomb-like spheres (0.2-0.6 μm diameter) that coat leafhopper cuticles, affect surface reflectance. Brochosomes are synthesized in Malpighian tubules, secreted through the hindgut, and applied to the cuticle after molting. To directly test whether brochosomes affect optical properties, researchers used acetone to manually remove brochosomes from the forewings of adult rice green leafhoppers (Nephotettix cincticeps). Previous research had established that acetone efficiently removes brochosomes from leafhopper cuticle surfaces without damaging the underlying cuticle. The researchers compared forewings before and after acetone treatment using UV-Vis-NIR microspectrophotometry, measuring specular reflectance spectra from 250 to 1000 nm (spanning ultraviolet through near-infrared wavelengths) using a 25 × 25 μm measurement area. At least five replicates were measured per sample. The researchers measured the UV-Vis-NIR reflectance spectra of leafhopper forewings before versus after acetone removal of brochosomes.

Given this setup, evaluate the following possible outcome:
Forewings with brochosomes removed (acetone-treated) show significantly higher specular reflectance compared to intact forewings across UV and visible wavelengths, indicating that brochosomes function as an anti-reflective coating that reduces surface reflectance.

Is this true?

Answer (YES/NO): YES